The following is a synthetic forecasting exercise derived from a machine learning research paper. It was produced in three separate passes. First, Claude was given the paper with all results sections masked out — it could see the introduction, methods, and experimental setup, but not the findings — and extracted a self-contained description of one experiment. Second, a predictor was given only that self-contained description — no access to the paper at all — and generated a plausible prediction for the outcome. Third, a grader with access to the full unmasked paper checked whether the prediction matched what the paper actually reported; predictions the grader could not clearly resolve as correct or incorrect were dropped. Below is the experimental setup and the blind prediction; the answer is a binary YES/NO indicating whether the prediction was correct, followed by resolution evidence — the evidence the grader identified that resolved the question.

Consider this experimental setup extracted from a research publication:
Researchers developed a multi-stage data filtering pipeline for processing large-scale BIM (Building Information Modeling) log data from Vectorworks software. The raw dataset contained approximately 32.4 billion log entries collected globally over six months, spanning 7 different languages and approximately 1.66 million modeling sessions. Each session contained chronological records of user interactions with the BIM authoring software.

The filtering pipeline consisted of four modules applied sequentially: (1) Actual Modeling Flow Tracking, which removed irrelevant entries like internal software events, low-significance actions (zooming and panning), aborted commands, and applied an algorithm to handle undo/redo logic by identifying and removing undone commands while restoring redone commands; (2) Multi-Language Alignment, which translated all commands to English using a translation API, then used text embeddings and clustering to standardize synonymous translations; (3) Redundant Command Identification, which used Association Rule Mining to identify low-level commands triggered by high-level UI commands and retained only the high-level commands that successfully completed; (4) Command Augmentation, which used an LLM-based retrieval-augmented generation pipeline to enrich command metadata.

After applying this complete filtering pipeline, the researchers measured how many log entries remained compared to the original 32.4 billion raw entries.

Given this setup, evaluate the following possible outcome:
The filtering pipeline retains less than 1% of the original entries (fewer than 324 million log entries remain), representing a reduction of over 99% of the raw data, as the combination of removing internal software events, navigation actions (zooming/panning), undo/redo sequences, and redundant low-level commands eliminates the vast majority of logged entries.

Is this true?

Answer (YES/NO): NO